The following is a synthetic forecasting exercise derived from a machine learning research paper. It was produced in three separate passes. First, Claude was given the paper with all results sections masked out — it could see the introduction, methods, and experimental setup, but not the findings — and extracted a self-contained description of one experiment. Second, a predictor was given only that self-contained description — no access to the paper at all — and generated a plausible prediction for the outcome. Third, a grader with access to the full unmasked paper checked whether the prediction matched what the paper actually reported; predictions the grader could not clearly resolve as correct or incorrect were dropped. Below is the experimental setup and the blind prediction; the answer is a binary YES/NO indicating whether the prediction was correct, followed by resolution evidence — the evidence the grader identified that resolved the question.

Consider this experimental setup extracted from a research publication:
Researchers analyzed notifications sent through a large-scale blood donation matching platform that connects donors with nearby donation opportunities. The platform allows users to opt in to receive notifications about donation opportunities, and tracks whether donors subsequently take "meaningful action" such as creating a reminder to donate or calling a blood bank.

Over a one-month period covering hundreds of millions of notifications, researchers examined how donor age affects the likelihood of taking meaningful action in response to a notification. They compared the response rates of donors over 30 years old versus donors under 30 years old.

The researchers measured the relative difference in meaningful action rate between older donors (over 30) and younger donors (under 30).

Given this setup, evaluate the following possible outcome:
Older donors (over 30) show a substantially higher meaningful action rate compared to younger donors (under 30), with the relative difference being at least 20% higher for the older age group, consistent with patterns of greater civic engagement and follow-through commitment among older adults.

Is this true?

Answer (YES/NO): YES